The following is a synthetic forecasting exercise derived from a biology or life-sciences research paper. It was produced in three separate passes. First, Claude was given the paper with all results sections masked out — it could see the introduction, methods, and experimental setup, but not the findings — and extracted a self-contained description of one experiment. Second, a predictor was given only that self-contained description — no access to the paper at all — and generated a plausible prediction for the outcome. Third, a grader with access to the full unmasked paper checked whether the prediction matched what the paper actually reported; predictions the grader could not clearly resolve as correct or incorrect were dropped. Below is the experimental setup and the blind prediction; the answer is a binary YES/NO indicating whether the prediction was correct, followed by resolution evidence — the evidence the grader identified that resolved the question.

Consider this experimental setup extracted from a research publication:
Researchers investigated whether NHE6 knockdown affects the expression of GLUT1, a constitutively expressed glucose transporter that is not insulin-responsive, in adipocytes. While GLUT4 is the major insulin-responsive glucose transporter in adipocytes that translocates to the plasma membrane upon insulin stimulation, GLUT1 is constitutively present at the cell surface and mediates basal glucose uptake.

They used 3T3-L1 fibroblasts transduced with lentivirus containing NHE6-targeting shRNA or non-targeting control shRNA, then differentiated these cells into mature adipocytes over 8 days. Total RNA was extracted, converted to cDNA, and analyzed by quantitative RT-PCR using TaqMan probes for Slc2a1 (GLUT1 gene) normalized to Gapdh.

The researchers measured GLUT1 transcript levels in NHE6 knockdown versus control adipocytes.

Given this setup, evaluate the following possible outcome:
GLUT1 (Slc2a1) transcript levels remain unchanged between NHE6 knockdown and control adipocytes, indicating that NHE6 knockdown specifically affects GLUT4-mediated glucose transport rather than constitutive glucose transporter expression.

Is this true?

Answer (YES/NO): YES